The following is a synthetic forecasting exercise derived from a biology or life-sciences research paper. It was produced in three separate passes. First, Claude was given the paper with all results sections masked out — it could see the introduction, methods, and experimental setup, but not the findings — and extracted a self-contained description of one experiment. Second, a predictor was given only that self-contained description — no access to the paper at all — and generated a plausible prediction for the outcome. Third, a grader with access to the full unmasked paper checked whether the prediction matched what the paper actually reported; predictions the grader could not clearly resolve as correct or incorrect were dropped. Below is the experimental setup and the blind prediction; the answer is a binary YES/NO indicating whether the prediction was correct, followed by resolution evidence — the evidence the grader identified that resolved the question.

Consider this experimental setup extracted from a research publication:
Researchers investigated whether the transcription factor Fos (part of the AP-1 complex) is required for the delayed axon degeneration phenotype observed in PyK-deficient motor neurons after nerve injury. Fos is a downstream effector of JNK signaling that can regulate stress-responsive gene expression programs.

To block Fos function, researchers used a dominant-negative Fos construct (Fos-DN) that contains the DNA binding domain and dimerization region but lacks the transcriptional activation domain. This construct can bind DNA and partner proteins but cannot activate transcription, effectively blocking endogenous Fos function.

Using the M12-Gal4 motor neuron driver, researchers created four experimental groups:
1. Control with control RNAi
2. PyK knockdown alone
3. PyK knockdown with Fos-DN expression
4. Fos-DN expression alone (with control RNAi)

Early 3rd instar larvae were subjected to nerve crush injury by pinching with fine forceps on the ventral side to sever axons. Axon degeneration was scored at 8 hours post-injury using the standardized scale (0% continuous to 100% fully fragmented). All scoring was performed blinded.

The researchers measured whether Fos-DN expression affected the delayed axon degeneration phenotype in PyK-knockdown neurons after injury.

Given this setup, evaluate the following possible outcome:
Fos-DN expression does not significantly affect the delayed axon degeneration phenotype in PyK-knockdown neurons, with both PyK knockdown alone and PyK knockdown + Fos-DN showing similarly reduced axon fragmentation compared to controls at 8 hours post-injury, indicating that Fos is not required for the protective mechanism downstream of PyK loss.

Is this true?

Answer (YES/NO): NO